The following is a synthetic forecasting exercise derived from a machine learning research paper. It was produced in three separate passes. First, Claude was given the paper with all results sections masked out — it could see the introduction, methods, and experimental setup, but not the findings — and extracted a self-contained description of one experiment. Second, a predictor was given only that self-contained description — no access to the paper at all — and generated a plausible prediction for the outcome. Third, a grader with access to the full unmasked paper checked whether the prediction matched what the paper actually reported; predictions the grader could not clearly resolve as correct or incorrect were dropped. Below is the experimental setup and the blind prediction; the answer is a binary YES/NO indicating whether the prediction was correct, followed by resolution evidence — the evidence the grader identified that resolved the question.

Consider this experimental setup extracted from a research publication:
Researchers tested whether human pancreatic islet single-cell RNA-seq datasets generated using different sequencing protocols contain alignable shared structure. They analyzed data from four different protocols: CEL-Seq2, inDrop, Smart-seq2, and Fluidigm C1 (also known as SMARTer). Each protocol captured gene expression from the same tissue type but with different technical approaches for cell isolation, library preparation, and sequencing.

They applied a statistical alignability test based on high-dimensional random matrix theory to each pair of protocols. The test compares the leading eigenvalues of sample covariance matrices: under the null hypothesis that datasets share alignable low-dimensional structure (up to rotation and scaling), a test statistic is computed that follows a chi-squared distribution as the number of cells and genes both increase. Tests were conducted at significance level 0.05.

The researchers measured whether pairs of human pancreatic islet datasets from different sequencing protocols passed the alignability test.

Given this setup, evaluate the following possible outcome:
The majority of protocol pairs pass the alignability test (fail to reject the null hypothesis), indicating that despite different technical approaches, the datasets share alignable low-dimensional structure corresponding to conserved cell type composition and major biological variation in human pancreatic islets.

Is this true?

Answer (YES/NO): YES